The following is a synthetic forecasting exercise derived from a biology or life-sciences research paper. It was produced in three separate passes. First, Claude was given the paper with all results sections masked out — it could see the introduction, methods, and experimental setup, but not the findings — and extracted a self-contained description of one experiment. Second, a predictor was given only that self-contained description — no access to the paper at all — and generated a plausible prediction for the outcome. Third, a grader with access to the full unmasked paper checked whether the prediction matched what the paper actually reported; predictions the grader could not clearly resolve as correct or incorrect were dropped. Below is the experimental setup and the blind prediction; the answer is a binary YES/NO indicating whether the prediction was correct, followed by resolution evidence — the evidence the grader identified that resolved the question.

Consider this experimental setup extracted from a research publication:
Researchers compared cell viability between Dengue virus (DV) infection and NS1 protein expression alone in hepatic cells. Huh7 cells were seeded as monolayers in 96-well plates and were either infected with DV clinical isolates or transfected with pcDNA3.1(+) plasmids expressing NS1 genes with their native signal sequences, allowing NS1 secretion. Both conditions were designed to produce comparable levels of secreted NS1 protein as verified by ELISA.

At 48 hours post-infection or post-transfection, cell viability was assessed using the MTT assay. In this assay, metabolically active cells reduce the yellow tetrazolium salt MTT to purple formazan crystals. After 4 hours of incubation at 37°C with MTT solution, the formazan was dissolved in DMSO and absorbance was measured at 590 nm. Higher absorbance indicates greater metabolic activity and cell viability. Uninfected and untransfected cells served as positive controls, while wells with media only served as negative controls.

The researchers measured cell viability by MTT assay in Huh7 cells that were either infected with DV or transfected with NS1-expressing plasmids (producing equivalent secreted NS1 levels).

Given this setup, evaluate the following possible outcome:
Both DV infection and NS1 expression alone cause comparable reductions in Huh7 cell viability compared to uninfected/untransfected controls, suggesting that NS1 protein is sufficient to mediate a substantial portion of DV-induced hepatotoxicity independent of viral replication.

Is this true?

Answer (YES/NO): NO